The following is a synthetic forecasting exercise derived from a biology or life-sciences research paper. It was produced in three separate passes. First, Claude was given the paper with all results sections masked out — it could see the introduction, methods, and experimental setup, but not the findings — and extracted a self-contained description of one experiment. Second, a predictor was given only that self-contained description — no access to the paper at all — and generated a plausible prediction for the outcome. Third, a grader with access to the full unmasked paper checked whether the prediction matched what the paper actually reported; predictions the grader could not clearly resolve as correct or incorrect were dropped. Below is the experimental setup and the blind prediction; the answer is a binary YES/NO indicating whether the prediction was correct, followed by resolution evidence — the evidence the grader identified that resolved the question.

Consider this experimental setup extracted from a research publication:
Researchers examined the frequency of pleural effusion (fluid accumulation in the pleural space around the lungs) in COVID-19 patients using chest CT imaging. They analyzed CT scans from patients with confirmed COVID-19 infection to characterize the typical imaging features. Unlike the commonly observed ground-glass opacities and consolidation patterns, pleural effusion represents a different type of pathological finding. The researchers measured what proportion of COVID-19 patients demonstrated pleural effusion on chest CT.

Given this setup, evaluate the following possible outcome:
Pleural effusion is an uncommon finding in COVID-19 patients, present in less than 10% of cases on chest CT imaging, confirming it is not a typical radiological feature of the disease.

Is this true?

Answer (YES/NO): YES